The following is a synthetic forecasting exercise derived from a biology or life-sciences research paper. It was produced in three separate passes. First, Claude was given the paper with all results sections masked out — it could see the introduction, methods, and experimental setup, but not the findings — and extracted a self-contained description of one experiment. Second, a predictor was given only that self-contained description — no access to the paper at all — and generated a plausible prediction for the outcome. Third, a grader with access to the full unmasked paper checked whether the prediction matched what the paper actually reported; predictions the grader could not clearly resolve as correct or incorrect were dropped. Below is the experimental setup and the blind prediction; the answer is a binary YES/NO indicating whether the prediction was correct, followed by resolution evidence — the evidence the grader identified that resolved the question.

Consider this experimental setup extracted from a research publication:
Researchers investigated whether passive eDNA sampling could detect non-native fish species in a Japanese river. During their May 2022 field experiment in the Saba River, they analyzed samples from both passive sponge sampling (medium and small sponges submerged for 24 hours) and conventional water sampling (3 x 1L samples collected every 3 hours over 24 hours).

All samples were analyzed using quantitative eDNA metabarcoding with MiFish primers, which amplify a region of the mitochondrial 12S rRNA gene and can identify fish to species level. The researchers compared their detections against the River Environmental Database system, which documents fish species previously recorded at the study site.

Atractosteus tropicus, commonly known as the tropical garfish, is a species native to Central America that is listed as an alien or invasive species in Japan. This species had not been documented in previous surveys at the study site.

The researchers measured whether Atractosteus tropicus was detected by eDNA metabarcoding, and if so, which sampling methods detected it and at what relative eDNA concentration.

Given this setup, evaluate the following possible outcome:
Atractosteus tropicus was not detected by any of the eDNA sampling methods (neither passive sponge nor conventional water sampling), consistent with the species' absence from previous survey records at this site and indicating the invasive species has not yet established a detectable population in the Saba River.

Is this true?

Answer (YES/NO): NO